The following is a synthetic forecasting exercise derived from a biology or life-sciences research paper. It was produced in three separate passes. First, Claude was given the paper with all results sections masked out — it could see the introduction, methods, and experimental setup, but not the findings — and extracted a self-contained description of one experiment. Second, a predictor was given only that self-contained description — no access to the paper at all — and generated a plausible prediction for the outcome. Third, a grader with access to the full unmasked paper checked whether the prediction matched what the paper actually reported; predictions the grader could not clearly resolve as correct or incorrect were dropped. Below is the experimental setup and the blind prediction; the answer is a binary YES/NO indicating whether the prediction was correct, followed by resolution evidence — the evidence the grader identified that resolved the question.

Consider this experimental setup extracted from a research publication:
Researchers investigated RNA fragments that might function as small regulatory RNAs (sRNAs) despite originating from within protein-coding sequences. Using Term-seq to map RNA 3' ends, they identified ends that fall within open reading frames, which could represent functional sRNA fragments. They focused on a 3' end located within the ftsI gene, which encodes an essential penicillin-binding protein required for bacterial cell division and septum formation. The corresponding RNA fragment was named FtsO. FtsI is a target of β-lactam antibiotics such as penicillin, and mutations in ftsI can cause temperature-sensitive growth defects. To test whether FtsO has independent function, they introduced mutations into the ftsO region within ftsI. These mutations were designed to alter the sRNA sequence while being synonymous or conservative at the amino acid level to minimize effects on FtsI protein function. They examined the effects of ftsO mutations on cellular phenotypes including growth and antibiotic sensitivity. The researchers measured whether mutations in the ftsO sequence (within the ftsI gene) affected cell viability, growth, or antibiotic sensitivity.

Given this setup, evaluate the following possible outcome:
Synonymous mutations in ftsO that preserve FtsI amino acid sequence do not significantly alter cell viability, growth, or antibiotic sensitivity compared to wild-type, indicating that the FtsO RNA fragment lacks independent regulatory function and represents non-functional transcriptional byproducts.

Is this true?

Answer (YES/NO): NO